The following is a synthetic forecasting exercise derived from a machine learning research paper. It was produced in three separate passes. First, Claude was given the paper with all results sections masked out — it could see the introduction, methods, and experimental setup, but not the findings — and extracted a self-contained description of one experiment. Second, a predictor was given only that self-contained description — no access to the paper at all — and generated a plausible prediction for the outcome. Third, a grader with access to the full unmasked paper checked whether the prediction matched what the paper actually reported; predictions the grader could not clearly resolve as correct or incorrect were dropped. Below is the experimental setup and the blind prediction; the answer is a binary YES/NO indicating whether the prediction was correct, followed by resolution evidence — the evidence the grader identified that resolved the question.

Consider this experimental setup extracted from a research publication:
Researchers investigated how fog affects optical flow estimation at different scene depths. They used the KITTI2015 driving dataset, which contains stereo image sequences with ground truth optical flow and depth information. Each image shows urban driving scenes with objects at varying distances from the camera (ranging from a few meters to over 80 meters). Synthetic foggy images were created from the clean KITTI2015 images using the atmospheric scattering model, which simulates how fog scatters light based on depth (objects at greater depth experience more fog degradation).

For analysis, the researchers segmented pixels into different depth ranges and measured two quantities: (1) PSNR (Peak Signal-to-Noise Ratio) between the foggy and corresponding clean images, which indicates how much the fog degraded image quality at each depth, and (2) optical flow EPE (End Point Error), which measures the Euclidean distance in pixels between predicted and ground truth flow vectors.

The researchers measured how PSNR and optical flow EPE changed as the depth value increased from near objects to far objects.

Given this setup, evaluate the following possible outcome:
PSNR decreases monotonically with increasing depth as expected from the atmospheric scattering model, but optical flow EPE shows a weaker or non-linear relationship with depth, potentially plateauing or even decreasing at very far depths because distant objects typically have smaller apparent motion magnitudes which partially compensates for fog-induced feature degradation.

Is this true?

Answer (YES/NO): NO